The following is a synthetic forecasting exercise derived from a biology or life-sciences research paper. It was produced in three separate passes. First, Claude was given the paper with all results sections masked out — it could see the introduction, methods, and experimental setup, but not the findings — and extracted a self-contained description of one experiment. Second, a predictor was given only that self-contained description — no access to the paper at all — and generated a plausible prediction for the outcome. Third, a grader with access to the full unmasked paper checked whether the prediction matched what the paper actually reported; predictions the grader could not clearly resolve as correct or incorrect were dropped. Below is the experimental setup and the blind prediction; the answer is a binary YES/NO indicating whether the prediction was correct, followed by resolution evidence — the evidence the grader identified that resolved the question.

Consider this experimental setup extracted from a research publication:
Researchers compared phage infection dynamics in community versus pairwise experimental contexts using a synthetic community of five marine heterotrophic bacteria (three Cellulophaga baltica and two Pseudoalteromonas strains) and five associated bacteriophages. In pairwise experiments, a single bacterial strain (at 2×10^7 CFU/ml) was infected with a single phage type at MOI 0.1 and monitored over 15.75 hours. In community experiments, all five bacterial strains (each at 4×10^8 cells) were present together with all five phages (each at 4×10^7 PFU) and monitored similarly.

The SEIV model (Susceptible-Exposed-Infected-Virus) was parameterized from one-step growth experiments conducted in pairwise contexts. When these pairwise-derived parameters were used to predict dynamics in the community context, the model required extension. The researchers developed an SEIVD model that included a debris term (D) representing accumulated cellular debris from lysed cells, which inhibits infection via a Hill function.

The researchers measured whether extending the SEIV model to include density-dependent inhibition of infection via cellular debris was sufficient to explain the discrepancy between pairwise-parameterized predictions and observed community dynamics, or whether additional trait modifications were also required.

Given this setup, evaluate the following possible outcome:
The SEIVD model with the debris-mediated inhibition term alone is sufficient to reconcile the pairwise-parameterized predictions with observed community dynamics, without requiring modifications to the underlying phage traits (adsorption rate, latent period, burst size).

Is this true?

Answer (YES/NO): NO